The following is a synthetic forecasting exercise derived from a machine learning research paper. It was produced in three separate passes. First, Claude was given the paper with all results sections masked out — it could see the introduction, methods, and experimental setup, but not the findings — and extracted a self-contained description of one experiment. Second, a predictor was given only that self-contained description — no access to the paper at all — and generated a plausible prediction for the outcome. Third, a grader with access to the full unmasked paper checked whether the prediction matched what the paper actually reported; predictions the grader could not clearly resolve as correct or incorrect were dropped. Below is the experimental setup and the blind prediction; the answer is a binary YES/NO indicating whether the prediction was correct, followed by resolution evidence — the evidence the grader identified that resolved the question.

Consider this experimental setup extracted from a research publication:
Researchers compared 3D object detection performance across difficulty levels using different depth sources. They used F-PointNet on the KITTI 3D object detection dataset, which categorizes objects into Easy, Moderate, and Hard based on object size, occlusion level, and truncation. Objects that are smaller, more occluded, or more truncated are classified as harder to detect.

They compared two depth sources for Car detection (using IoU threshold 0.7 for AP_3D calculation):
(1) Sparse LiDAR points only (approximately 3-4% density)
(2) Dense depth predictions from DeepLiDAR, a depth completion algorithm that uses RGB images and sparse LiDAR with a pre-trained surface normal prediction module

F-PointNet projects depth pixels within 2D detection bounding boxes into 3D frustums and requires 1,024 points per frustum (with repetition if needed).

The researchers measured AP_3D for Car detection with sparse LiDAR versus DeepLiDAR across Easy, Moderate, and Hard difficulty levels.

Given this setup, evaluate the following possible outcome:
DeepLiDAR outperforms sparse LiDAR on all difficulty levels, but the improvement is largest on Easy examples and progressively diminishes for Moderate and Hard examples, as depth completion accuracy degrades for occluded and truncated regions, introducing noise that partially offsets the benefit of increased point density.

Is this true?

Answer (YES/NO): NO